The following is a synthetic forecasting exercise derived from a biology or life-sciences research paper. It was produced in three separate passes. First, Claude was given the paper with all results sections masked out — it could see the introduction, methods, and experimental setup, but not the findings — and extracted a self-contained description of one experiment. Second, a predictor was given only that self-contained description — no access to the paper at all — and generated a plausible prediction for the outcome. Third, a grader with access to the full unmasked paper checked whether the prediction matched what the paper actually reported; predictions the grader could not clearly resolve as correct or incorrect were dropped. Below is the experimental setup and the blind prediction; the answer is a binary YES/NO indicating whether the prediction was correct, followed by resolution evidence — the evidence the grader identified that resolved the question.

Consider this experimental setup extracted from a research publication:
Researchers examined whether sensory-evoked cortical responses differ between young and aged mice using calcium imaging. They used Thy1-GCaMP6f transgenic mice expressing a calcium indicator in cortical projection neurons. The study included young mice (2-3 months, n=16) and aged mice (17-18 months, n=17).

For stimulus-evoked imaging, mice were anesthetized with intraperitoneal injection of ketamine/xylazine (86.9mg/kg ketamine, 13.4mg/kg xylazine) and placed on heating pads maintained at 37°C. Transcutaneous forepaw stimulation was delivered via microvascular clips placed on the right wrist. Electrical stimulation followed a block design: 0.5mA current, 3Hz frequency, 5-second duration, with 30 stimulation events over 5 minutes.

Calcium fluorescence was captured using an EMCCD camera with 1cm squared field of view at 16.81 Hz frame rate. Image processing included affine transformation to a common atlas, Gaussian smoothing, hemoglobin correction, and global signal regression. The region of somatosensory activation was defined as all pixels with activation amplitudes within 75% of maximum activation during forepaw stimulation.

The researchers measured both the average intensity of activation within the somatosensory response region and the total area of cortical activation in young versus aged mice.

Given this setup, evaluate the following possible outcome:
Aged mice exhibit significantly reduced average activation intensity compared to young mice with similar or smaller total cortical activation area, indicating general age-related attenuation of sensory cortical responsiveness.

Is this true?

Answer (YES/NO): NO